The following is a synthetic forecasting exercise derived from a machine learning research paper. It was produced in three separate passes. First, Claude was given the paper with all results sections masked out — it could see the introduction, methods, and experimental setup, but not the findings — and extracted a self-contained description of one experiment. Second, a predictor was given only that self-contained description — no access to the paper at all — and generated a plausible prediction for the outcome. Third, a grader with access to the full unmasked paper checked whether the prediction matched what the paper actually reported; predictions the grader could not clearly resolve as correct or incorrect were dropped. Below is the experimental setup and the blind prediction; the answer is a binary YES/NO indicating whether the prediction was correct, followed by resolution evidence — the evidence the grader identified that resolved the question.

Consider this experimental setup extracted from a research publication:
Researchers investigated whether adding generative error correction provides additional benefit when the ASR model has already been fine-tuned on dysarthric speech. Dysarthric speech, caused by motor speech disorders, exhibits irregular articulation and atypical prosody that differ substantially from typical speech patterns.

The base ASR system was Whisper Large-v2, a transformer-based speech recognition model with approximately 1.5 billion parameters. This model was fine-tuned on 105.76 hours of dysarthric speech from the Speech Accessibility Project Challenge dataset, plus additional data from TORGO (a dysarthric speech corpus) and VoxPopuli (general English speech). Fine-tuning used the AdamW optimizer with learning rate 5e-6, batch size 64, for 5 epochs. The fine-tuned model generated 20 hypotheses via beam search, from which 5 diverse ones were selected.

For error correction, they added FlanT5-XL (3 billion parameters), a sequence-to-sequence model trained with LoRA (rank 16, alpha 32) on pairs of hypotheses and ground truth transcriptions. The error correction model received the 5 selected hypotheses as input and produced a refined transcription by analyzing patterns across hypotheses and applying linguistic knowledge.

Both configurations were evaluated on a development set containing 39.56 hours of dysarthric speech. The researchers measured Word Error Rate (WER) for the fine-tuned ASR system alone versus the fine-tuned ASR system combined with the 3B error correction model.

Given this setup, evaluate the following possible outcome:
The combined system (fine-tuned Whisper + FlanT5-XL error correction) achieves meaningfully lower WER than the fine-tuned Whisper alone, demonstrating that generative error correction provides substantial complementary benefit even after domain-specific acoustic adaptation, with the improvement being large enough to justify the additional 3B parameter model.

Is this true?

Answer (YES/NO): NO